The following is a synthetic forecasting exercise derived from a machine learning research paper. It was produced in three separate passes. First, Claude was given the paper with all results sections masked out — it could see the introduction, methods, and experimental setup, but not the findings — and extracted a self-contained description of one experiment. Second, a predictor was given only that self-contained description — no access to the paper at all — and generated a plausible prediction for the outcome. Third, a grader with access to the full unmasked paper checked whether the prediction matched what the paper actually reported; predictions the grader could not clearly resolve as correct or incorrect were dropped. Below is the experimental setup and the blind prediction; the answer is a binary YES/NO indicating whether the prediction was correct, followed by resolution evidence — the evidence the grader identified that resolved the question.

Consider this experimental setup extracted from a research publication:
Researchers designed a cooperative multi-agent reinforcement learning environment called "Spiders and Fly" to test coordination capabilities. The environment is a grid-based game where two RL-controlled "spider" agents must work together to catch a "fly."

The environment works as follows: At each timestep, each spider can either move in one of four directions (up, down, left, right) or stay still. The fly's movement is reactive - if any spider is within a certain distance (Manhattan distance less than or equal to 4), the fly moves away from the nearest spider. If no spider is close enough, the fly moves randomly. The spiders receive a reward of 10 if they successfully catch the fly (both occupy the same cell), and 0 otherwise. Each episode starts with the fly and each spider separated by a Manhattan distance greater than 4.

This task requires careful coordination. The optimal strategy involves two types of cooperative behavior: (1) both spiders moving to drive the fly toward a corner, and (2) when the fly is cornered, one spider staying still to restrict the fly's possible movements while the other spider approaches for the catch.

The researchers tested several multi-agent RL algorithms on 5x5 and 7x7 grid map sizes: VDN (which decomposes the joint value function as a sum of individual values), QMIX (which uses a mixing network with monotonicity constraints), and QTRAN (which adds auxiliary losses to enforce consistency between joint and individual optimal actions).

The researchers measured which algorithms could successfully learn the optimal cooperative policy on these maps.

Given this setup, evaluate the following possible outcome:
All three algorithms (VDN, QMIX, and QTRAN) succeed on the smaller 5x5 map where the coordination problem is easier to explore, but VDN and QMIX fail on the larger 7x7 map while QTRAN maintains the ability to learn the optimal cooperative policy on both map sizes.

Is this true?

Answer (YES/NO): NO